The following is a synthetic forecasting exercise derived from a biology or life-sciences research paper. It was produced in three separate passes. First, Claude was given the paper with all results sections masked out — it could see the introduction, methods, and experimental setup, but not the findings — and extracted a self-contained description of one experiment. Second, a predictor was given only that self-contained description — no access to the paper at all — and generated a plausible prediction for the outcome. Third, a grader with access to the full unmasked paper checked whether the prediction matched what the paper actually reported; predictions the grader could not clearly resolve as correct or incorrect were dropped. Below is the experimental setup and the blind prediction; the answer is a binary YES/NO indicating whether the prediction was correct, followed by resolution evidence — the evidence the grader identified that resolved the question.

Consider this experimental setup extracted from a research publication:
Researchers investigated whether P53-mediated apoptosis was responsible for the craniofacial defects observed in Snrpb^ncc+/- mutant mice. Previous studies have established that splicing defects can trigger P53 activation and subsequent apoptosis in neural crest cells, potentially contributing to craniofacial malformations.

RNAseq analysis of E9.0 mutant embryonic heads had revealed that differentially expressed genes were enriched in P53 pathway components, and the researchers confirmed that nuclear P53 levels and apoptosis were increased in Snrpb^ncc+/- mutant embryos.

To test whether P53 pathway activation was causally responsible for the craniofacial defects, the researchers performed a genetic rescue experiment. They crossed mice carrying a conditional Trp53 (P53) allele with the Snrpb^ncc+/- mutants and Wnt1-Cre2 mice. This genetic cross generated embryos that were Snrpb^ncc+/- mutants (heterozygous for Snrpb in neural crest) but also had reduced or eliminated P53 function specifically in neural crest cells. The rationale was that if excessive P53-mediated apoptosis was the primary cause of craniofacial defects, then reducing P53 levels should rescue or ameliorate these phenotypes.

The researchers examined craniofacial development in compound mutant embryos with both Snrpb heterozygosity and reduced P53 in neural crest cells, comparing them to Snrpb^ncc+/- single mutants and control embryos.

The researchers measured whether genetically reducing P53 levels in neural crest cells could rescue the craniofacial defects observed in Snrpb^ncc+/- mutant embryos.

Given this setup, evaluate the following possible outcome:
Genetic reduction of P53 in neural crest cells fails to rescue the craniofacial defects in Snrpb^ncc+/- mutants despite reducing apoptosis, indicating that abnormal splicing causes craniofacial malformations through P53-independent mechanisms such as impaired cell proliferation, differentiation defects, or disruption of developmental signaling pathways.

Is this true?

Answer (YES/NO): NO